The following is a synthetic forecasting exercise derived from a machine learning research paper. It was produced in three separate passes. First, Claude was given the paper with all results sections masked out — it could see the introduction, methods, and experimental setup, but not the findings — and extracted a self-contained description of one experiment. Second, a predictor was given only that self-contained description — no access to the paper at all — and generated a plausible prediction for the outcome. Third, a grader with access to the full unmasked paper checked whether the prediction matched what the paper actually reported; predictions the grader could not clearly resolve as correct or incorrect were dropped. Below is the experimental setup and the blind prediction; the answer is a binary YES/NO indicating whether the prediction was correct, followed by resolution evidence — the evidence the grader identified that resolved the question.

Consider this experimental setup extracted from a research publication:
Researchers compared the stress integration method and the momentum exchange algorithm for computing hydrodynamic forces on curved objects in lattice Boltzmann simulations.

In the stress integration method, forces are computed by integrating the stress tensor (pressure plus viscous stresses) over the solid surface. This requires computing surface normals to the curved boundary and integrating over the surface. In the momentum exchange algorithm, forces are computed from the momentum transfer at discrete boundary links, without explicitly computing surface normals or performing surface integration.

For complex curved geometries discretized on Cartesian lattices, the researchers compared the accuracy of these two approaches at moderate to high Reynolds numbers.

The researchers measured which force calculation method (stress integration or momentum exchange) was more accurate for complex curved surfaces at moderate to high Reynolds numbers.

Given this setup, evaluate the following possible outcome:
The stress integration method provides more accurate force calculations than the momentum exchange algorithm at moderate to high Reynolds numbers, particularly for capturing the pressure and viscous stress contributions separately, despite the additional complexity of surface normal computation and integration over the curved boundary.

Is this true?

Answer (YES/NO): NO